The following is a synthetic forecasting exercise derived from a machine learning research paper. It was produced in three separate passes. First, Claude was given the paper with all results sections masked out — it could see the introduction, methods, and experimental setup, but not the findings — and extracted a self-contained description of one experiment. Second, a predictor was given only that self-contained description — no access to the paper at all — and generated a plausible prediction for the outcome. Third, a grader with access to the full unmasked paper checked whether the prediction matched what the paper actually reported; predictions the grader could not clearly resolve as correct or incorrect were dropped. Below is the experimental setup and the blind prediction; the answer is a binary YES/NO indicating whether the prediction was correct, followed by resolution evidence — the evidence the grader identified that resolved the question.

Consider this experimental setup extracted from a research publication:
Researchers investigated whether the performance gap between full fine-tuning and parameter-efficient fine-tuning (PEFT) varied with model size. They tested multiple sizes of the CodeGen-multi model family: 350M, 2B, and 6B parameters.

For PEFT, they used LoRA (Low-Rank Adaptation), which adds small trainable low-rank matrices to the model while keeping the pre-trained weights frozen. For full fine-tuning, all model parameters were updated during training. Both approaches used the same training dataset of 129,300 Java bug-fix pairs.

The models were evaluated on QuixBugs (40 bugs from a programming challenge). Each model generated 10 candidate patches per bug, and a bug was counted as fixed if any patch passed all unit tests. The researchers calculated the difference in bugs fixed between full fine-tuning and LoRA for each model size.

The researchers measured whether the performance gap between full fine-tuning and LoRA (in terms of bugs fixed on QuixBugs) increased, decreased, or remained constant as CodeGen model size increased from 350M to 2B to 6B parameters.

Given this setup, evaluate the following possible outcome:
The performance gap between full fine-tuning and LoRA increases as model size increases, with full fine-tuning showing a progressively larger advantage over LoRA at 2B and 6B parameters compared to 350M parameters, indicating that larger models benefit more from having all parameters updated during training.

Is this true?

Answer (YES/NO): NO